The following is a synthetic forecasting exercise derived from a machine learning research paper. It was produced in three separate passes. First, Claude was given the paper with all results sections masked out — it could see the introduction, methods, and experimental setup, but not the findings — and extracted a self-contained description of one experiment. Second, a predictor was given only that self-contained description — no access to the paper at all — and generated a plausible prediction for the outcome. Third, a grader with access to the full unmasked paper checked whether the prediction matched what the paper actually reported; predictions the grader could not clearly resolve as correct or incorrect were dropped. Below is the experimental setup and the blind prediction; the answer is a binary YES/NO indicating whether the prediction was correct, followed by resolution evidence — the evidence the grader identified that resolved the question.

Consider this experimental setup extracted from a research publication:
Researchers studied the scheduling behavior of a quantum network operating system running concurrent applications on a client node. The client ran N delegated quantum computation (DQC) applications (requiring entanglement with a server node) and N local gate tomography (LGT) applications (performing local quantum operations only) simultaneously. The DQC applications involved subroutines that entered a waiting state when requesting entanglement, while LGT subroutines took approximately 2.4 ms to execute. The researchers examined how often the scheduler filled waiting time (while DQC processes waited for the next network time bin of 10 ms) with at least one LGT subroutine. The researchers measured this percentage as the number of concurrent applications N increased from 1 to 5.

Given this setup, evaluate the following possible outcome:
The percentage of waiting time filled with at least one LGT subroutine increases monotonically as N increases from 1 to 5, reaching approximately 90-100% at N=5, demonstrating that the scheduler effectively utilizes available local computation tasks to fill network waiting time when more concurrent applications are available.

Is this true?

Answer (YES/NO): YES